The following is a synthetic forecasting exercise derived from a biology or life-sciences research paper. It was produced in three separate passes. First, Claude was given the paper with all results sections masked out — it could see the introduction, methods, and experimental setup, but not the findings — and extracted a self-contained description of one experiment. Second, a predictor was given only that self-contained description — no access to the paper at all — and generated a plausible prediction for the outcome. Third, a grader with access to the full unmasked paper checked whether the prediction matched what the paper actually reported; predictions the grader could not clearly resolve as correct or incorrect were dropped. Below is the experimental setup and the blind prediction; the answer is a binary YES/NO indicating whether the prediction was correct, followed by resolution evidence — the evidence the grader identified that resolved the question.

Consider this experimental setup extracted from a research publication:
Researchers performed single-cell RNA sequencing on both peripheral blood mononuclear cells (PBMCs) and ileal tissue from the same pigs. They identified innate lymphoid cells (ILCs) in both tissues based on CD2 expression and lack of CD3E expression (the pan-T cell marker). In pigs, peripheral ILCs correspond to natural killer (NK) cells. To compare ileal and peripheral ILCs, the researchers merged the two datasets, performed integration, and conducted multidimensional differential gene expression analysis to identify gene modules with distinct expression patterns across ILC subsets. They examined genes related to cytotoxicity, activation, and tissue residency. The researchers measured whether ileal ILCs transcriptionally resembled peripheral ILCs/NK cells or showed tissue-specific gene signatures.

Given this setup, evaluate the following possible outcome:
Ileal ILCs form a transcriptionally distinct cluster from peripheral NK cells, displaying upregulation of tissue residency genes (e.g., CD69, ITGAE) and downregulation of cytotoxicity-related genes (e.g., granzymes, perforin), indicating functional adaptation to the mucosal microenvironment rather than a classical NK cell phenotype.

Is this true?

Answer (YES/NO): NO